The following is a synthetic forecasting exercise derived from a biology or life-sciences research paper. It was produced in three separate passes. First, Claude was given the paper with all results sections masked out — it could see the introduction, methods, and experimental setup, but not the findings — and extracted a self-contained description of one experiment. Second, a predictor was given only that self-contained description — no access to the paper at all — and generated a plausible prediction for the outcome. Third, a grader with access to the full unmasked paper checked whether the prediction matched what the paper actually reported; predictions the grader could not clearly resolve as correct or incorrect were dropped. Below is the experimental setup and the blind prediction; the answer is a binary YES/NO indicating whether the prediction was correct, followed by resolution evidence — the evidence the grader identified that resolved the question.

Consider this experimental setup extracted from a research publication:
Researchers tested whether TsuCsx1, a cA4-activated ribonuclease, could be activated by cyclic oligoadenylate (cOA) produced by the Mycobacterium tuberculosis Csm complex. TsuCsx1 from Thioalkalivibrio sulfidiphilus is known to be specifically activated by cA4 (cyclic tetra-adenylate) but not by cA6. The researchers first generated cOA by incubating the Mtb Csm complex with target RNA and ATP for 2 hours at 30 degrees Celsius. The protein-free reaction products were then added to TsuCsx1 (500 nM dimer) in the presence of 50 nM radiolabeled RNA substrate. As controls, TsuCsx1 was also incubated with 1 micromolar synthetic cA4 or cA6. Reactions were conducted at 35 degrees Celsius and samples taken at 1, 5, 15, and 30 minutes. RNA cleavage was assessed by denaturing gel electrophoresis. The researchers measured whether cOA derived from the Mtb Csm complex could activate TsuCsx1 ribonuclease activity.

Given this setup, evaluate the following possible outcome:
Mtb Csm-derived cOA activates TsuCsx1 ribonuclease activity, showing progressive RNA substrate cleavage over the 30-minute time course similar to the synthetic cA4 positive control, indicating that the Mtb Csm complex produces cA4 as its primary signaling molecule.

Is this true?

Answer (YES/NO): NO